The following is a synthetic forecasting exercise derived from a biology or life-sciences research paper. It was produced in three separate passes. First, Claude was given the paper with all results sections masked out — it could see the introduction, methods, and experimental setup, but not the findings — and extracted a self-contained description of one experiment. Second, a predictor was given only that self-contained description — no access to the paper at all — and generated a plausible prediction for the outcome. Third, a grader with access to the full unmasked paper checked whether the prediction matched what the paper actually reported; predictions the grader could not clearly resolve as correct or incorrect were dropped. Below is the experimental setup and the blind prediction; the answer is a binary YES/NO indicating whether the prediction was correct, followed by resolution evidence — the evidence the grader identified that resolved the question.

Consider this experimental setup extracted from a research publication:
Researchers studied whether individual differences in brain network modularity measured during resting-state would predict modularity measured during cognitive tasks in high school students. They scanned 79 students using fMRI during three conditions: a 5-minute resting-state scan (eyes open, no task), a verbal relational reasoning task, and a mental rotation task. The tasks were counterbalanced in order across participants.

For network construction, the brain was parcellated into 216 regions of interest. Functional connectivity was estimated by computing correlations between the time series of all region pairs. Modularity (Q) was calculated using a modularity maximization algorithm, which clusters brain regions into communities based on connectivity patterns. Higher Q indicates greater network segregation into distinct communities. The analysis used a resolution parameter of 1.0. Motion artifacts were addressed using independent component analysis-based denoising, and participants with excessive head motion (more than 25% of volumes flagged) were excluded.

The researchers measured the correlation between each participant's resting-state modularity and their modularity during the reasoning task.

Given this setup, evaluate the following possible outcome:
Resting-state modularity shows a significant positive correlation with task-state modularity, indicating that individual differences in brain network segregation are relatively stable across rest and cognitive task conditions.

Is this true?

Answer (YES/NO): NO